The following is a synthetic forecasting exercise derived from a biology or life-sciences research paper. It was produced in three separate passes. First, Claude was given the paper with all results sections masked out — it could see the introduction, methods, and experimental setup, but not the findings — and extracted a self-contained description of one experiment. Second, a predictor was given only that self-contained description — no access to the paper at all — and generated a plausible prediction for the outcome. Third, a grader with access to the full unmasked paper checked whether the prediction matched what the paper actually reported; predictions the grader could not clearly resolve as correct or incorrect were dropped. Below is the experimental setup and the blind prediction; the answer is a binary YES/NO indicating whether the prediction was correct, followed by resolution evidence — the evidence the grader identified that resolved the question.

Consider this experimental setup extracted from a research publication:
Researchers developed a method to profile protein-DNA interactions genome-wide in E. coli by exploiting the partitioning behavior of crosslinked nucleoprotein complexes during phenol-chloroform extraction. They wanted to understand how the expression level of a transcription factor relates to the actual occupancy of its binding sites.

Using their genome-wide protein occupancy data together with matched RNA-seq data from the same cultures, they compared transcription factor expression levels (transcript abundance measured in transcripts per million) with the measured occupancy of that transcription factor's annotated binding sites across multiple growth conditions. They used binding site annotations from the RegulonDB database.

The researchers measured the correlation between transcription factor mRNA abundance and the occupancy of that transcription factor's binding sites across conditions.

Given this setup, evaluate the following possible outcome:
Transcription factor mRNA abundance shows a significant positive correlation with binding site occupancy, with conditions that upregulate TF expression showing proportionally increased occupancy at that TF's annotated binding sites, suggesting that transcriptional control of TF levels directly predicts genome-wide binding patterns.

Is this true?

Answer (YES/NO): NO